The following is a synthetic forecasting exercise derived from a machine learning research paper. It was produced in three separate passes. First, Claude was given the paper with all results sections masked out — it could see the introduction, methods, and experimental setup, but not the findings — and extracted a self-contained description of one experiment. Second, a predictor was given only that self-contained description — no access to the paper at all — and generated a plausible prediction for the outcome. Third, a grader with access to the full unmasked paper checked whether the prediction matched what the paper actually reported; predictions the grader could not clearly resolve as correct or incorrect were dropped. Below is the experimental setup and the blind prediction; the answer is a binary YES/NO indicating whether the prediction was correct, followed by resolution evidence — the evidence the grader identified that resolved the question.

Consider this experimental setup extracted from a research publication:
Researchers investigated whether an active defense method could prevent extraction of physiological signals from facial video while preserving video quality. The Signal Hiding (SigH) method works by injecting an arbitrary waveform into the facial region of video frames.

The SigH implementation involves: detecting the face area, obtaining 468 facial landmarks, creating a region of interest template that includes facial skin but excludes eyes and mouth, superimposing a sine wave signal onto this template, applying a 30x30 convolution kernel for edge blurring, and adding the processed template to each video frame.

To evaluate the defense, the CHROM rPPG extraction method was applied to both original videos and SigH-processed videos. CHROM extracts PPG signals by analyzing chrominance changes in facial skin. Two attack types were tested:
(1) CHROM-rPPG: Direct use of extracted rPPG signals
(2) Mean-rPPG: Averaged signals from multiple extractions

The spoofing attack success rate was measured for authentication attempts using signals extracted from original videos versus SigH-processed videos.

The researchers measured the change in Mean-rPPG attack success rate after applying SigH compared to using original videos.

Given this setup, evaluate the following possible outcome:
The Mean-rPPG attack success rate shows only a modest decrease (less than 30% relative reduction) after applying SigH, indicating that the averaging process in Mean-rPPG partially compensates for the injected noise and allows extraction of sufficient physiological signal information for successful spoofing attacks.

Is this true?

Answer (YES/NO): NO